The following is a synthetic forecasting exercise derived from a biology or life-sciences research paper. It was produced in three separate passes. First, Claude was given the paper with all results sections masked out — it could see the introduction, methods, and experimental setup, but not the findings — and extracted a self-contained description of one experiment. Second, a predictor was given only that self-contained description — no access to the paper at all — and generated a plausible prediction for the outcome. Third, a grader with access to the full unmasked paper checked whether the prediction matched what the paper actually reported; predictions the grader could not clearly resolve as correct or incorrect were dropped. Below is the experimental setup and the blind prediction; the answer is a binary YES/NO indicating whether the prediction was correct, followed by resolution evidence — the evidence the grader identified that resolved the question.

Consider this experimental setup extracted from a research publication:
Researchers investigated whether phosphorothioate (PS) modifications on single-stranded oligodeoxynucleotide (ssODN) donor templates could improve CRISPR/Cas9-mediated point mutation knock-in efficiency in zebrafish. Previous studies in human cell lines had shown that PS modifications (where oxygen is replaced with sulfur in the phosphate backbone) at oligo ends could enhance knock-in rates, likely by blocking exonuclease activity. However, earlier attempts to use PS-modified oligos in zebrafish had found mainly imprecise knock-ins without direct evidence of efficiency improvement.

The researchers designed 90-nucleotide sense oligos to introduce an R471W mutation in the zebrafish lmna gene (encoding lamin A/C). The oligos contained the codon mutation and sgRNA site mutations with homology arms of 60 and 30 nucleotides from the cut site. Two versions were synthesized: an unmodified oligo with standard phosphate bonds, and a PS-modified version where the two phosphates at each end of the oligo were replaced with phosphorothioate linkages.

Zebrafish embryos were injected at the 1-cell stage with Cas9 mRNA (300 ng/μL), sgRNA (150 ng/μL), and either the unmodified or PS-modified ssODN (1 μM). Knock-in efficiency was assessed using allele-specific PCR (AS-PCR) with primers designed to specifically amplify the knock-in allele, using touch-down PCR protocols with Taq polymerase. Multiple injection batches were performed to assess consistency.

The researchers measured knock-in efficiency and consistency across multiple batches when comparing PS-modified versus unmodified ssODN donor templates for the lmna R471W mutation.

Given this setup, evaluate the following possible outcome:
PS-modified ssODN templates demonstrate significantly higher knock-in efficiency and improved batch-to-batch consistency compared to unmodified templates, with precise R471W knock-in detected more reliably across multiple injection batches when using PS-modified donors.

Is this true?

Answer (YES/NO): YES